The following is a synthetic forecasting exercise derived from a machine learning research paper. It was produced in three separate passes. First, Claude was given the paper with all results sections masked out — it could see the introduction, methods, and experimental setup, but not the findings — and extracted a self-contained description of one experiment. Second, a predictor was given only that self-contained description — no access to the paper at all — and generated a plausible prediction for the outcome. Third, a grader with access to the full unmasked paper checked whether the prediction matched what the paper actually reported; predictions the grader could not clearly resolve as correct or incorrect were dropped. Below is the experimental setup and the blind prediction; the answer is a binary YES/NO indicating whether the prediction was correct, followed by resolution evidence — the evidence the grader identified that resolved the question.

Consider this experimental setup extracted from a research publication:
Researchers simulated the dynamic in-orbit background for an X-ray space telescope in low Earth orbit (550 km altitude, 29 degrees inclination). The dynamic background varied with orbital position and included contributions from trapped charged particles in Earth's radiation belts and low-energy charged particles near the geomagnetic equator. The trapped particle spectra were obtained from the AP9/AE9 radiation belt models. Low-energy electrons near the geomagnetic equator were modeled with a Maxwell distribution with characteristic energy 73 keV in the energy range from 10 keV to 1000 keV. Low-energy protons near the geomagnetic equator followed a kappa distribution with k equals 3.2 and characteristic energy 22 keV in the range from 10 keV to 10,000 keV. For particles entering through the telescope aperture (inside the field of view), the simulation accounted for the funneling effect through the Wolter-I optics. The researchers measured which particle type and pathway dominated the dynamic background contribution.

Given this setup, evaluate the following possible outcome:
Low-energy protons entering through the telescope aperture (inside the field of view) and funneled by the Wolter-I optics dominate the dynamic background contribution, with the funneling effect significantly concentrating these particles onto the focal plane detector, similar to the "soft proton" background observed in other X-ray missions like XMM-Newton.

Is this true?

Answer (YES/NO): NO